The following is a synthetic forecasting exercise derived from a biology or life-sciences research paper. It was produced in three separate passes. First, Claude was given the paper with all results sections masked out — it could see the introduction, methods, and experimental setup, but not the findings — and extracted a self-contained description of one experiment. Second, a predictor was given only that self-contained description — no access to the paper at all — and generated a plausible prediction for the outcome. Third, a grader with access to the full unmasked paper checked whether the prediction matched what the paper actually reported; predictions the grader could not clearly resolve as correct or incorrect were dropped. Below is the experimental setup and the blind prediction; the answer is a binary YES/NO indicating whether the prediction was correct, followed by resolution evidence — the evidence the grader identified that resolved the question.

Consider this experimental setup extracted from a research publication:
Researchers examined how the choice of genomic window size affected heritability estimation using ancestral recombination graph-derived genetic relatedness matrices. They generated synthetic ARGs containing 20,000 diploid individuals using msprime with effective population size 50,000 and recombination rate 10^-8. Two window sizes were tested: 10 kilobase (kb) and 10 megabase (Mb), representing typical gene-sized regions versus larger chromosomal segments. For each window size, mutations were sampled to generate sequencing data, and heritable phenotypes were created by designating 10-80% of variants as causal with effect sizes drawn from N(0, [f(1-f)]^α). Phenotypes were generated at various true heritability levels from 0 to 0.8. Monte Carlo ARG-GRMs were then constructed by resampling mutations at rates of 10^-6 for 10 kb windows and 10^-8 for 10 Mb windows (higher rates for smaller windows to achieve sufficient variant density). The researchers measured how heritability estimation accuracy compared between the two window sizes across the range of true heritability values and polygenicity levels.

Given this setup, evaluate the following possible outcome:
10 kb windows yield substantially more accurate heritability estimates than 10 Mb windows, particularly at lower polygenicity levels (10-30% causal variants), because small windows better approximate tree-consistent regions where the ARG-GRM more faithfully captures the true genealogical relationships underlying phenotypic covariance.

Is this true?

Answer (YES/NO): NO